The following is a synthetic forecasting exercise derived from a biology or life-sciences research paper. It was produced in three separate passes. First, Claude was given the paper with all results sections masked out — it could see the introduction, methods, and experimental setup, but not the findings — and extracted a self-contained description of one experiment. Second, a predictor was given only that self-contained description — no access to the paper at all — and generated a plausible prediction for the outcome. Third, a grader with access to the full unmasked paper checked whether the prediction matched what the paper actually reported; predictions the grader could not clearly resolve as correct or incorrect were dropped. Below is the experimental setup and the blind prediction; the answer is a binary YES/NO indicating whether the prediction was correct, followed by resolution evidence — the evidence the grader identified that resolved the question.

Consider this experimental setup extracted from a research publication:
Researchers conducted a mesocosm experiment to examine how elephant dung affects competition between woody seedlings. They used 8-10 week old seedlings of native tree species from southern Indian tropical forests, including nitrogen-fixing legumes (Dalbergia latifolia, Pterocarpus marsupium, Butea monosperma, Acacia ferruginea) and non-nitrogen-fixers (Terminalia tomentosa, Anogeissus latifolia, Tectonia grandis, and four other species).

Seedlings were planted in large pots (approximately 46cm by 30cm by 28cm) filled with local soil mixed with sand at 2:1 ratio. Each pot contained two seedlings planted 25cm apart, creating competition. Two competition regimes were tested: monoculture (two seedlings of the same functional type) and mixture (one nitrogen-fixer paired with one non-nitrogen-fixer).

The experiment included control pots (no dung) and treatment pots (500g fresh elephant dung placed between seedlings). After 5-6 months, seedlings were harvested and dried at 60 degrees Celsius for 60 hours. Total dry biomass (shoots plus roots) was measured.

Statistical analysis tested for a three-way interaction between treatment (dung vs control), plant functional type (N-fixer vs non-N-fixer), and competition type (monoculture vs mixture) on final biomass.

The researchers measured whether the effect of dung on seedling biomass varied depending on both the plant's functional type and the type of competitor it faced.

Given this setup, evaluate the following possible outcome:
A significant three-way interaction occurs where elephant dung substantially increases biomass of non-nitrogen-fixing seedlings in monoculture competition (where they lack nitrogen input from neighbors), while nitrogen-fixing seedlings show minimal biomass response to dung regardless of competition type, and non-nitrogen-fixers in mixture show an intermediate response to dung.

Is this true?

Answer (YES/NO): NO